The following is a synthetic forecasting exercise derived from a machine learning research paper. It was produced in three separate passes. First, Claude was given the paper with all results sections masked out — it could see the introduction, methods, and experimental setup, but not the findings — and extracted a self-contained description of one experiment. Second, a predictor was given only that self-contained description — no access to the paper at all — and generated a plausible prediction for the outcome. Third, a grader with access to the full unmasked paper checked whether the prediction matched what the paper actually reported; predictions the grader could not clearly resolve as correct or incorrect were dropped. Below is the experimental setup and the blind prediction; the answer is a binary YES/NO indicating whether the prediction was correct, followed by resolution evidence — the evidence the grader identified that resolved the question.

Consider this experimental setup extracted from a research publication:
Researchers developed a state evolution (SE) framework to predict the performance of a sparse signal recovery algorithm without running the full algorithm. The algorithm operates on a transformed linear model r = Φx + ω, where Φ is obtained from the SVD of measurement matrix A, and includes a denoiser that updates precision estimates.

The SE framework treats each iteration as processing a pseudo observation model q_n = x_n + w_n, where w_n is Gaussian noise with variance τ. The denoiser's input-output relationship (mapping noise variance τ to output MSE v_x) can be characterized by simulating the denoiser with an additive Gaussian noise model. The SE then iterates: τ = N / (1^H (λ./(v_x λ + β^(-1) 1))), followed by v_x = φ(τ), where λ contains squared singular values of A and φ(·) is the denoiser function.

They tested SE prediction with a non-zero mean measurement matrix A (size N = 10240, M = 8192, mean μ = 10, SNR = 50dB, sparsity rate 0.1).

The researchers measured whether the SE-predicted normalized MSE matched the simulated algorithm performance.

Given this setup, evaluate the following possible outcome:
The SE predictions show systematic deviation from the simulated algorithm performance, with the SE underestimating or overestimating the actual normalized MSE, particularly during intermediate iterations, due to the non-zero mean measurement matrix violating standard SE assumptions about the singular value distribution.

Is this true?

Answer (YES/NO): NO